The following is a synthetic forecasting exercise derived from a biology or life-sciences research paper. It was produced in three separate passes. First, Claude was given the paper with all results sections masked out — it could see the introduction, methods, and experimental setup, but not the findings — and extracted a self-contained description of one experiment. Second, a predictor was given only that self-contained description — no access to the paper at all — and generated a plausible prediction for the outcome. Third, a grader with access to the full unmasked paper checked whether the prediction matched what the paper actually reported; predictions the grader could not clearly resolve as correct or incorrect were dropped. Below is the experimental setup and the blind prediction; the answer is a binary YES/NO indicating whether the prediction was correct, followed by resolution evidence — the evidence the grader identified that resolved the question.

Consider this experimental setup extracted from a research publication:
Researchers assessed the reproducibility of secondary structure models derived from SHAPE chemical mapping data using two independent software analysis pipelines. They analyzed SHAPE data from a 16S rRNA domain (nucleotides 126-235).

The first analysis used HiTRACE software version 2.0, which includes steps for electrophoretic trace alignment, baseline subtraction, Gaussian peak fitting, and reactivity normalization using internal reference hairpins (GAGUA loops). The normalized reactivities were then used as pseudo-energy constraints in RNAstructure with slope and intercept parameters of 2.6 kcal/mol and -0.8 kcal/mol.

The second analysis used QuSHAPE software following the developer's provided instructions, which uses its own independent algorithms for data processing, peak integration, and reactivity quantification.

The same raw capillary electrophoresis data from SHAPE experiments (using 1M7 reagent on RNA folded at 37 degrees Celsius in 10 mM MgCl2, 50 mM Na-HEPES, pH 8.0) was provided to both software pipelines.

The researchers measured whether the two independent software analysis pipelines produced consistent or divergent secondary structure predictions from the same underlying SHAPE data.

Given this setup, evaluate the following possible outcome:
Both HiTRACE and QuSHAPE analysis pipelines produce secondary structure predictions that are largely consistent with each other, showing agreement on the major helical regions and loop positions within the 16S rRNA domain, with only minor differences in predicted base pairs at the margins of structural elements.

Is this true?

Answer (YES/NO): YES